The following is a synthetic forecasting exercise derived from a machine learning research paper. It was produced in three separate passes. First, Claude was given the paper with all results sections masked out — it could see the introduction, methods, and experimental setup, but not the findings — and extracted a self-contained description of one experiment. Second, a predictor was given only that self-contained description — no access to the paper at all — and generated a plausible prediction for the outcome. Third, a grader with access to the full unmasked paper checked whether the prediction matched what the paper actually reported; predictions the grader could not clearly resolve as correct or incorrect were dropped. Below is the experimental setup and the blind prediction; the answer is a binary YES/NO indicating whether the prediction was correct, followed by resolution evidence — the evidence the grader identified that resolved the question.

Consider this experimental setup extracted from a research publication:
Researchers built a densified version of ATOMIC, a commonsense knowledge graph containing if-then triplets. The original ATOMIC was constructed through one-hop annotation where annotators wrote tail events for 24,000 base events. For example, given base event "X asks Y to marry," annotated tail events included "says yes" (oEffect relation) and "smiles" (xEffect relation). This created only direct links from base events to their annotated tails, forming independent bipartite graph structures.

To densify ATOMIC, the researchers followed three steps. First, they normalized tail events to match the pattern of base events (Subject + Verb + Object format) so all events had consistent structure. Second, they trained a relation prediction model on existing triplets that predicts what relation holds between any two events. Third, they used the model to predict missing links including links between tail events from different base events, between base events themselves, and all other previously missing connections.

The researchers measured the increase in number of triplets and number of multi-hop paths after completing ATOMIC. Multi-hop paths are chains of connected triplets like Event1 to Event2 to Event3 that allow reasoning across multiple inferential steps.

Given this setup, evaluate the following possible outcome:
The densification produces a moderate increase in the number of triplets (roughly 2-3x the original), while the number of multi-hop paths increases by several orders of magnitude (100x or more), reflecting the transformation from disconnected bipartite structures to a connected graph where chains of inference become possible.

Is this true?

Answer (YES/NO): YES